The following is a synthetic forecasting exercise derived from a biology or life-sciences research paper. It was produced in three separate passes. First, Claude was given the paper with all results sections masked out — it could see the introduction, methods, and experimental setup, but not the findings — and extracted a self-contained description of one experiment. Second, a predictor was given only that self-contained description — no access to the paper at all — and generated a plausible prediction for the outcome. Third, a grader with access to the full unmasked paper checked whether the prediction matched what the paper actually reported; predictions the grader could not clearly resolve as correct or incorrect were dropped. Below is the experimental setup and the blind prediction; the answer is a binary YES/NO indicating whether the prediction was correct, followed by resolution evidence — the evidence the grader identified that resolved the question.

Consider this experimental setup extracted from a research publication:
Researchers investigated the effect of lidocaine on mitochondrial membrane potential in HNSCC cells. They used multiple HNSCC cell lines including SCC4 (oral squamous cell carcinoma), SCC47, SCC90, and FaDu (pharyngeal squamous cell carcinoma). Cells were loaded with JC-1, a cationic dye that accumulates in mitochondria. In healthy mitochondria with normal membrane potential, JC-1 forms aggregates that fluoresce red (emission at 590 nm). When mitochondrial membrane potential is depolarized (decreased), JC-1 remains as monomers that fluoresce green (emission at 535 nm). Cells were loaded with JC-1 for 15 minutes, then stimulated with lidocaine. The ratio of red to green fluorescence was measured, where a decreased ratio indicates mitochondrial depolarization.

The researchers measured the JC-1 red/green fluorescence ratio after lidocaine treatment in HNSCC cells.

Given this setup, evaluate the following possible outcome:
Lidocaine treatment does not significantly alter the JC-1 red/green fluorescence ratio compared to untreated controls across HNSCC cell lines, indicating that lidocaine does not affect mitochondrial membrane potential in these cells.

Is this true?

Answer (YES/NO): NO